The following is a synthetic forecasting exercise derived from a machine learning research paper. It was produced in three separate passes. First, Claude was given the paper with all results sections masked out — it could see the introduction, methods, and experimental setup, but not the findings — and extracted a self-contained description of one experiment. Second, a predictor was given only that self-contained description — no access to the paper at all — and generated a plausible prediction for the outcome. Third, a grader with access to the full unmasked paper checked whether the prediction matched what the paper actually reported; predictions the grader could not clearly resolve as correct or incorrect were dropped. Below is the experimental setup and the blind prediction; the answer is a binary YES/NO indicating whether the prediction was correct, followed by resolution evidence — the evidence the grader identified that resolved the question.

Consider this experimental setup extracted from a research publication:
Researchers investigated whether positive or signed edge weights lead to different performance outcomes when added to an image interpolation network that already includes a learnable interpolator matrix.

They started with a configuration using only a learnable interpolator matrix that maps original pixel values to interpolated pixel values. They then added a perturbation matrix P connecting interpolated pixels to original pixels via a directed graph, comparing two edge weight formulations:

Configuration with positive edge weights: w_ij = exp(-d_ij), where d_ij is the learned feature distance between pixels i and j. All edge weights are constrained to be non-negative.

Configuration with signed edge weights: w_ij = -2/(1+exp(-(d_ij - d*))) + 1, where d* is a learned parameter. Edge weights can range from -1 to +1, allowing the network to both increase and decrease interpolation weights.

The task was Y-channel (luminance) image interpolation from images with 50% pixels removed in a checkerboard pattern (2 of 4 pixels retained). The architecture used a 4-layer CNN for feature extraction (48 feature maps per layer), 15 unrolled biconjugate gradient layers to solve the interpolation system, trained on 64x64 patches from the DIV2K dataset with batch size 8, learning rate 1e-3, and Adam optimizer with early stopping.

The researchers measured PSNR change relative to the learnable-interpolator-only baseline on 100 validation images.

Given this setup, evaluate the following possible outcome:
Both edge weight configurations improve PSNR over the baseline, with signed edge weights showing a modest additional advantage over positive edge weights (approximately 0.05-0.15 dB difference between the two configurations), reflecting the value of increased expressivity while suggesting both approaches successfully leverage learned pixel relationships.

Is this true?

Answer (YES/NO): NO